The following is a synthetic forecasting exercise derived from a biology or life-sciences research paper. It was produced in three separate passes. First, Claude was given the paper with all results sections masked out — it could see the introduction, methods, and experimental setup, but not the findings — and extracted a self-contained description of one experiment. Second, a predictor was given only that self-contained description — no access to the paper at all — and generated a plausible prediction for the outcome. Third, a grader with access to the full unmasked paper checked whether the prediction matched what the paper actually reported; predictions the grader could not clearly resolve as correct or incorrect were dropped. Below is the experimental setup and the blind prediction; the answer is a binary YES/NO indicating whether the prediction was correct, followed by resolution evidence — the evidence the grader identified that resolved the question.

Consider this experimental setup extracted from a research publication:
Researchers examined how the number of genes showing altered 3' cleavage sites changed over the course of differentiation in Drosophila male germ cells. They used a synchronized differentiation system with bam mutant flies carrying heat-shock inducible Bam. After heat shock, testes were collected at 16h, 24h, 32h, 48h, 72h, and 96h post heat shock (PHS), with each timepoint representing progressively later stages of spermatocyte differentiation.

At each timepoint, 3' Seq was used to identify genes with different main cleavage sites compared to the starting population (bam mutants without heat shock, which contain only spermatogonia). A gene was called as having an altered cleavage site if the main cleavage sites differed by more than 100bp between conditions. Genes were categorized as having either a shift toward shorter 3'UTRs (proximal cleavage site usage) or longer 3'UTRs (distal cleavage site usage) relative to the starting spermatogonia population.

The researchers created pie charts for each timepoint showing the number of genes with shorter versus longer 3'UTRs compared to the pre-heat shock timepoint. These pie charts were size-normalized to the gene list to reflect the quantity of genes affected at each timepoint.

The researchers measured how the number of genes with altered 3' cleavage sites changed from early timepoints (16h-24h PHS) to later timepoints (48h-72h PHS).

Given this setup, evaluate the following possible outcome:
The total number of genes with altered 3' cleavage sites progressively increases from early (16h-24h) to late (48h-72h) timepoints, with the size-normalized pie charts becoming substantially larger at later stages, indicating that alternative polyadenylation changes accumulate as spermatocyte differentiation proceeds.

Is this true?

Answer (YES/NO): YES